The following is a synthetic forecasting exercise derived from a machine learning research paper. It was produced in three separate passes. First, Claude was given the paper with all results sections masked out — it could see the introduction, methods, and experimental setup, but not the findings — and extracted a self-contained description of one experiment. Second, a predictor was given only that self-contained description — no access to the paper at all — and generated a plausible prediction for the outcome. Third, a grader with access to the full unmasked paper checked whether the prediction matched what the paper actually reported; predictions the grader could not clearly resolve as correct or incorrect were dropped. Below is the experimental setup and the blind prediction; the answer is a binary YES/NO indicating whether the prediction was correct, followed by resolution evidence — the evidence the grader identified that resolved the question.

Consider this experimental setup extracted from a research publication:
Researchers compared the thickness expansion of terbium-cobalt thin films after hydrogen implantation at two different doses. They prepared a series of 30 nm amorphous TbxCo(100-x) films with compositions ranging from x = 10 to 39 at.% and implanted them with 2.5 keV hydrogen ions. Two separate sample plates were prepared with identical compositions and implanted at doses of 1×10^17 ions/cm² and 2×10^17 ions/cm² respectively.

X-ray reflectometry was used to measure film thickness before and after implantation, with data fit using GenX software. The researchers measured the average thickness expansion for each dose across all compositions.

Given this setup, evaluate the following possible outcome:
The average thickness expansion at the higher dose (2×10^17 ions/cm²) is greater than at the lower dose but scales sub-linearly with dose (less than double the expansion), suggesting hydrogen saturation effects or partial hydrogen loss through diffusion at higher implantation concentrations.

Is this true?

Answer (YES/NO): NO